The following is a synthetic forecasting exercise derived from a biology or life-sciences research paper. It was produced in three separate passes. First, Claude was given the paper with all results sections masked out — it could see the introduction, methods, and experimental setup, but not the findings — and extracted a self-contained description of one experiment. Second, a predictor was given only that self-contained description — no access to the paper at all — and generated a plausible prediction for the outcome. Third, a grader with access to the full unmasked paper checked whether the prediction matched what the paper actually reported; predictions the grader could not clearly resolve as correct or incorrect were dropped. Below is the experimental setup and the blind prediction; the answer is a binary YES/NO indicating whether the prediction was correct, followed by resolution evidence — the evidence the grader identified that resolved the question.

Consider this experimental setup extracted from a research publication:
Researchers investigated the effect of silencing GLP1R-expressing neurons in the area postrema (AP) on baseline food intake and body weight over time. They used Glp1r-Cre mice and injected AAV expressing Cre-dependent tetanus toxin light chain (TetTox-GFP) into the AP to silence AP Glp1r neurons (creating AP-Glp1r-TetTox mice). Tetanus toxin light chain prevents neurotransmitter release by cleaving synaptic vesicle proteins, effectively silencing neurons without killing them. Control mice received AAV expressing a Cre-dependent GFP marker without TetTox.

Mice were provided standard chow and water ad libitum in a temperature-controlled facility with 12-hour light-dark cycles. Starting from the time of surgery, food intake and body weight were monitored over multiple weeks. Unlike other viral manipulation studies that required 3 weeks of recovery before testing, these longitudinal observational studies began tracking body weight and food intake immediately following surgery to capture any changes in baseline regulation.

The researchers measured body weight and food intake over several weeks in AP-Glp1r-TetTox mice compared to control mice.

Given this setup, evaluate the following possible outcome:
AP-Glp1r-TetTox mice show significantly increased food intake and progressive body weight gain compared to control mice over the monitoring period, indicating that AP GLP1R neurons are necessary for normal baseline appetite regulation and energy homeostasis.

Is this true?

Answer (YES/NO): NO